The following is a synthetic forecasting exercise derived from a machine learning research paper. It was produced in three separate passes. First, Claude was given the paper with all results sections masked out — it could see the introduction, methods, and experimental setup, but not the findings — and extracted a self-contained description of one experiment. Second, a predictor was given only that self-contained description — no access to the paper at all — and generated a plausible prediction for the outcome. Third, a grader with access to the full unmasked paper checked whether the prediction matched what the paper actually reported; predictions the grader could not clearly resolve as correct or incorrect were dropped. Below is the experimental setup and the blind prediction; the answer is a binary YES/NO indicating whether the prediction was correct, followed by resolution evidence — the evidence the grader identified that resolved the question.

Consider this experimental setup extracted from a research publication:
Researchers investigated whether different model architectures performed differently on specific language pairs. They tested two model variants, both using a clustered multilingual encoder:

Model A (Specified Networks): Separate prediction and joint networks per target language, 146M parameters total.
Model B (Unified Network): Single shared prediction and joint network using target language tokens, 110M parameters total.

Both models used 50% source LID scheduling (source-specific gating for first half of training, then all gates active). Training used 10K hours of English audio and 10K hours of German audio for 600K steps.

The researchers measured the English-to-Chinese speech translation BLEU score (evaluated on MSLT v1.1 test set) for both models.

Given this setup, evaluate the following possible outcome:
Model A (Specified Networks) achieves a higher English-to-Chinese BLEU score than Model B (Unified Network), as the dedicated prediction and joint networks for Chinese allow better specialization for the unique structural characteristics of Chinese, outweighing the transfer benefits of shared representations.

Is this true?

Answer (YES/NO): NO